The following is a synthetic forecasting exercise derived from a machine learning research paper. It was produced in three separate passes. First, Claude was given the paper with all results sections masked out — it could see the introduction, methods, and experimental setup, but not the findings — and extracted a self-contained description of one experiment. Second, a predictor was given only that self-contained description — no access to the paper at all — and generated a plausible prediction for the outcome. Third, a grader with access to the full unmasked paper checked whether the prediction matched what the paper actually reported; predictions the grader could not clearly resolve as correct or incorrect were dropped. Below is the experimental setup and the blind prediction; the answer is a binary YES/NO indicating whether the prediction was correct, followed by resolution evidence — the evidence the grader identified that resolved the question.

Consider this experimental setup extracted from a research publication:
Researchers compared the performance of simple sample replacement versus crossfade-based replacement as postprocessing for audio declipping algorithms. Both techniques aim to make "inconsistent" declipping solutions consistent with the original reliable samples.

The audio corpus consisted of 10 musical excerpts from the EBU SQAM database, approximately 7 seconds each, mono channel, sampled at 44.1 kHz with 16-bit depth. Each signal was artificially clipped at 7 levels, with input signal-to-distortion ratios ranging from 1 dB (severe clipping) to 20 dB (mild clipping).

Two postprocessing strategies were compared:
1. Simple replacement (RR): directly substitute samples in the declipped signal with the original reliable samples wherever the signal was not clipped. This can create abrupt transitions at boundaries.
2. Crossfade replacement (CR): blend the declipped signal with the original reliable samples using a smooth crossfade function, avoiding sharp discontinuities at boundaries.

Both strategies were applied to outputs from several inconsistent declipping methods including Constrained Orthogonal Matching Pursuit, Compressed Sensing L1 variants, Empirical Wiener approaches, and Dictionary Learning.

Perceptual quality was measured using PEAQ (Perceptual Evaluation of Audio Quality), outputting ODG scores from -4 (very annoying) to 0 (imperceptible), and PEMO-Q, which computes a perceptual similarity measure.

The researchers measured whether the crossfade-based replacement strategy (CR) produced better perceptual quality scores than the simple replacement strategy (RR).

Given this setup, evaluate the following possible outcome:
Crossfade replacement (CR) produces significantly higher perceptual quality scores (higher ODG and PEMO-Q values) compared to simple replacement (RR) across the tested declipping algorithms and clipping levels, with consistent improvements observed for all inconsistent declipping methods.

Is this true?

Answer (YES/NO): NO